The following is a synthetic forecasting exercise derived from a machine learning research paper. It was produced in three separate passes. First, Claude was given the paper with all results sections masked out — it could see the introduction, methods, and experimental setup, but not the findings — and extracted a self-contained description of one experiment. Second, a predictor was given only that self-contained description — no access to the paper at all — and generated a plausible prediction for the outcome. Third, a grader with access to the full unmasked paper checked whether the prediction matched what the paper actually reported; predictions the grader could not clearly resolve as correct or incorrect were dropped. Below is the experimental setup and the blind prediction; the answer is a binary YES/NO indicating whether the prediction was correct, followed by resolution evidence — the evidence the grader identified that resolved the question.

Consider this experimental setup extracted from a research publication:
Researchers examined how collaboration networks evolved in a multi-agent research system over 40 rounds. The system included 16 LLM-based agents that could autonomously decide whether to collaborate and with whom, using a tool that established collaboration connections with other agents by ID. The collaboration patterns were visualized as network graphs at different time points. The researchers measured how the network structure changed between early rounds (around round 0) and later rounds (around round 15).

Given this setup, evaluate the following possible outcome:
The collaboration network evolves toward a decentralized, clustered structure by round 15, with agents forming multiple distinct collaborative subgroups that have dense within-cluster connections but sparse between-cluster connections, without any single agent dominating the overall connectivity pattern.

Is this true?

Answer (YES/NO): NO